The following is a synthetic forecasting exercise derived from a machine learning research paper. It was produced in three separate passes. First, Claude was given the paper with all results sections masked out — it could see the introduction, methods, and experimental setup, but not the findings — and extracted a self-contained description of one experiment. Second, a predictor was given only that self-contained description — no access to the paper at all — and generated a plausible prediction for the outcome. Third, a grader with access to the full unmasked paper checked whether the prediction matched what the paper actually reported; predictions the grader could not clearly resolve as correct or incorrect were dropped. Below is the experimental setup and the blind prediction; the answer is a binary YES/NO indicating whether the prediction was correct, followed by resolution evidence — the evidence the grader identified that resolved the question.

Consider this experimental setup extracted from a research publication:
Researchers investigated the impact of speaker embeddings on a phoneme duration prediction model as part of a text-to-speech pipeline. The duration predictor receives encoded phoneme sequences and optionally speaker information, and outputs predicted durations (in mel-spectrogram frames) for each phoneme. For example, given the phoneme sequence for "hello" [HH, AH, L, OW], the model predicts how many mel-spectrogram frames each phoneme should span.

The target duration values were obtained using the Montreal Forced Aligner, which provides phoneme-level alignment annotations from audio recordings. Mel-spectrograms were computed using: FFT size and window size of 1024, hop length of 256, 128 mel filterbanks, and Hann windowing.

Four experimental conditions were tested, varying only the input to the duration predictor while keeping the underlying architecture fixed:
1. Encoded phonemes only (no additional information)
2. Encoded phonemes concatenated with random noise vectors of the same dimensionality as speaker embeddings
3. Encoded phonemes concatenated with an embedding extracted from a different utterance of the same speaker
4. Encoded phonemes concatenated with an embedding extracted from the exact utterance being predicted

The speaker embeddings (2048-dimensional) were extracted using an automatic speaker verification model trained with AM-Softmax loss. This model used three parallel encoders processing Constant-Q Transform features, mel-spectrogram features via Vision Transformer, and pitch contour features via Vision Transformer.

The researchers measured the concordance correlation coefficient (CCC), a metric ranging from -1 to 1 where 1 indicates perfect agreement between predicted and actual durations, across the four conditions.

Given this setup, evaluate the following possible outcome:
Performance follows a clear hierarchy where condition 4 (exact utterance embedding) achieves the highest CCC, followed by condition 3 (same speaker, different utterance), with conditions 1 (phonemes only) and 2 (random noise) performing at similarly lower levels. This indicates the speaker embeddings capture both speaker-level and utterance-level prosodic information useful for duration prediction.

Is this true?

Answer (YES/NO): NO